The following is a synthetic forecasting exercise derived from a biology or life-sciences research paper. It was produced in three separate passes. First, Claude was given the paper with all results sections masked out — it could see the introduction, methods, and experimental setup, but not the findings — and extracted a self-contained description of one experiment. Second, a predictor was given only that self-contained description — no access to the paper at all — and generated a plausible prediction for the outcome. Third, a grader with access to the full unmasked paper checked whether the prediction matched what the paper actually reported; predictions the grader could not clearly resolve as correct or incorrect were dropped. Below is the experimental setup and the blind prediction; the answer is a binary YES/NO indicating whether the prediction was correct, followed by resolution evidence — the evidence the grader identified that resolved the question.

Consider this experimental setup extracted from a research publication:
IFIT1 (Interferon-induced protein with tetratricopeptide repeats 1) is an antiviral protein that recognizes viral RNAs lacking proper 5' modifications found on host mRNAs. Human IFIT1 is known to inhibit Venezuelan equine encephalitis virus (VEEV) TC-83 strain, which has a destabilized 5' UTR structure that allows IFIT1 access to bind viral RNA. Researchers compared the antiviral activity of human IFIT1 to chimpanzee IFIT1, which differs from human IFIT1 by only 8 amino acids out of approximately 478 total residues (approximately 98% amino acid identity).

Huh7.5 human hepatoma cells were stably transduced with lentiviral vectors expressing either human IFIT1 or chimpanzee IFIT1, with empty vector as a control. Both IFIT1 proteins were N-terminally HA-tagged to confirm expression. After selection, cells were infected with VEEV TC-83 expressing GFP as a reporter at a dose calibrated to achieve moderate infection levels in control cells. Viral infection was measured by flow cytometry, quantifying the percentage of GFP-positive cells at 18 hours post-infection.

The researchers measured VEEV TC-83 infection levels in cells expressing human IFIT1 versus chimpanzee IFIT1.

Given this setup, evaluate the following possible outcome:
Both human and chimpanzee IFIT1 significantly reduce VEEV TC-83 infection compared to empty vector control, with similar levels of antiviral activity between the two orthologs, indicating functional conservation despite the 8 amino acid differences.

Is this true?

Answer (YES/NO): NO